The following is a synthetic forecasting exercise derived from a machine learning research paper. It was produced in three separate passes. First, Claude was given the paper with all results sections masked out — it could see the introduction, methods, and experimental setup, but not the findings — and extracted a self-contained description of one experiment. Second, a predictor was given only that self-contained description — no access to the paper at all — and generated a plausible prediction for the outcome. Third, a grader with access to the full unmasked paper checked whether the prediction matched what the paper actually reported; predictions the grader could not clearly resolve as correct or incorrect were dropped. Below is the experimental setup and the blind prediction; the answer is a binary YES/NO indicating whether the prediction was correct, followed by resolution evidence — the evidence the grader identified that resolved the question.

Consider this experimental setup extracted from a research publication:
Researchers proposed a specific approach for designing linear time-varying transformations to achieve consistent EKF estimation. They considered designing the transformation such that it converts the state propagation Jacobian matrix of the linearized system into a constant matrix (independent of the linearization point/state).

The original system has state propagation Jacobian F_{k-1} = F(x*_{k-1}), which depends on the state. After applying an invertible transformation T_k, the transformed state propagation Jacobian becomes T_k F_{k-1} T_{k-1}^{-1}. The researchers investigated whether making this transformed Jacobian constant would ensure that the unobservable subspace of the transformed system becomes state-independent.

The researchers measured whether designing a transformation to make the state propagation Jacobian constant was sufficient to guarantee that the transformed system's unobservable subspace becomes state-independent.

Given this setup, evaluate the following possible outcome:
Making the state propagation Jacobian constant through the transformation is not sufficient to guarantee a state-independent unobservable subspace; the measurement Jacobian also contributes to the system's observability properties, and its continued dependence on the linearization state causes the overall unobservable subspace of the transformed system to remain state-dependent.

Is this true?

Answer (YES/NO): NO